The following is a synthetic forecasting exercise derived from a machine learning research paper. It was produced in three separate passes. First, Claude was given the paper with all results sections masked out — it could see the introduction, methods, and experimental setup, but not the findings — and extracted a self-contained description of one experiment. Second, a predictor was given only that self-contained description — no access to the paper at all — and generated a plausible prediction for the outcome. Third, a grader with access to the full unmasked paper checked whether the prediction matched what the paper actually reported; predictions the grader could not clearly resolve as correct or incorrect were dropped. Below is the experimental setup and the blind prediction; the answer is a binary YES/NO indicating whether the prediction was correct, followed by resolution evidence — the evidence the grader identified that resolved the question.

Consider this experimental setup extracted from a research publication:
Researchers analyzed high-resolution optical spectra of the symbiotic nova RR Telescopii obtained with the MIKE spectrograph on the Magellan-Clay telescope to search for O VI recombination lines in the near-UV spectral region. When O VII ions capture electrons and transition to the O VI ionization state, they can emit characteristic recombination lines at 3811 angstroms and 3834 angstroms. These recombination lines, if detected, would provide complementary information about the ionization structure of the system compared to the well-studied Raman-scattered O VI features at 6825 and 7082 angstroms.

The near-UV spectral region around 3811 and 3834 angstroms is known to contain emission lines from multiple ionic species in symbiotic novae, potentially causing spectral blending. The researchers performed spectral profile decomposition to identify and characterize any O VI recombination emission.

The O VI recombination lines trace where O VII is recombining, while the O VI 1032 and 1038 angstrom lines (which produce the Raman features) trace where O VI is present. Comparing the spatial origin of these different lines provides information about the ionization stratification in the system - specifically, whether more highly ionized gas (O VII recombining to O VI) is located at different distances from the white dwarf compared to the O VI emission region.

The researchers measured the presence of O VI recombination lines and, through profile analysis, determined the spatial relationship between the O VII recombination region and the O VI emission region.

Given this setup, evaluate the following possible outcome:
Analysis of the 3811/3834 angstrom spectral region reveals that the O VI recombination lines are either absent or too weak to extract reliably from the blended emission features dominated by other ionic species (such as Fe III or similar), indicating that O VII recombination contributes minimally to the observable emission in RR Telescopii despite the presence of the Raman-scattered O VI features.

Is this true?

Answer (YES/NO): NO